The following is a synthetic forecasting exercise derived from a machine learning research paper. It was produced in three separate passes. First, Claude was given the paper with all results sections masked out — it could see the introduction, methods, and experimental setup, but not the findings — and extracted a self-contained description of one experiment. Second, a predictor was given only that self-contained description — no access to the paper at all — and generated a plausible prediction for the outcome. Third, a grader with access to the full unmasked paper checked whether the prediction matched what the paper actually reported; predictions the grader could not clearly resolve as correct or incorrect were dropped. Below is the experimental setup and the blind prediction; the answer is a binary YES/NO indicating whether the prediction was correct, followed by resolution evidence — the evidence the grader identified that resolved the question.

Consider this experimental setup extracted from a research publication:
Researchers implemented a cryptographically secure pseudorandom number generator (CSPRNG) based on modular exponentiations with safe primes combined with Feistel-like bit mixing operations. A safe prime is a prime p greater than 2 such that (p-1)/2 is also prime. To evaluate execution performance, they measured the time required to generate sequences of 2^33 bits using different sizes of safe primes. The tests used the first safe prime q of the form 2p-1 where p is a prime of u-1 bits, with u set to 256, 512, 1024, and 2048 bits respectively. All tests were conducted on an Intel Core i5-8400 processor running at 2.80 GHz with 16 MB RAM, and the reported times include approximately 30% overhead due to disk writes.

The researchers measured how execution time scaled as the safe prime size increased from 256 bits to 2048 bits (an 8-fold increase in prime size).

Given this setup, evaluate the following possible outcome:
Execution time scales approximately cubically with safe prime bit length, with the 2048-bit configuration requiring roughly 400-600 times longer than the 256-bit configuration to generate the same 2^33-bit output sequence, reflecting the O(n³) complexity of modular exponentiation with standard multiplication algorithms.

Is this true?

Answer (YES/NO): NO